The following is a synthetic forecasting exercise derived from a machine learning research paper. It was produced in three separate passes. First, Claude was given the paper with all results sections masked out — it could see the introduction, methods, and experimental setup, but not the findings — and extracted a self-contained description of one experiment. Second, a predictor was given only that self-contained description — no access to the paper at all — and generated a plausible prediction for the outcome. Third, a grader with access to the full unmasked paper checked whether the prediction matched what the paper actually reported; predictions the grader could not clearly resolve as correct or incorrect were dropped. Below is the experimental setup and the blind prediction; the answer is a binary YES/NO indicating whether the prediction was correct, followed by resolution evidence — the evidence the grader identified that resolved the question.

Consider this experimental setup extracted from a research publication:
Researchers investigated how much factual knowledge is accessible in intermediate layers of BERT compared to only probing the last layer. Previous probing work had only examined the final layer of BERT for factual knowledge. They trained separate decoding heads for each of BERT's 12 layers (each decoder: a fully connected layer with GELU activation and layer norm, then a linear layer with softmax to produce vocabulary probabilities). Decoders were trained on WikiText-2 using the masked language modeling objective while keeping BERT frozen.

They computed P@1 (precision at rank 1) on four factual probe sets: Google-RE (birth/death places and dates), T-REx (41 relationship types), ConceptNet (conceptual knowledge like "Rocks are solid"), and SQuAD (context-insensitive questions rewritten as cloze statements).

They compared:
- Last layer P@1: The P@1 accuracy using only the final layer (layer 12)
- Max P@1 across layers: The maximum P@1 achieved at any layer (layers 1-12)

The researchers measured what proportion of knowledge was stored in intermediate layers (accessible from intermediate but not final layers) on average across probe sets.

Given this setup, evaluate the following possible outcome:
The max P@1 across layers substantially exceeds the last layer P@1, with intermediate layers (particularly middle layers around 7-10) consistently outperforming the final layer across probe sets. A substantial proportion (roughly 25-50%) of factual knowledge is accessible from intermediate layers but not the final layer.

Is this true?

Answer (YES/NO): NO